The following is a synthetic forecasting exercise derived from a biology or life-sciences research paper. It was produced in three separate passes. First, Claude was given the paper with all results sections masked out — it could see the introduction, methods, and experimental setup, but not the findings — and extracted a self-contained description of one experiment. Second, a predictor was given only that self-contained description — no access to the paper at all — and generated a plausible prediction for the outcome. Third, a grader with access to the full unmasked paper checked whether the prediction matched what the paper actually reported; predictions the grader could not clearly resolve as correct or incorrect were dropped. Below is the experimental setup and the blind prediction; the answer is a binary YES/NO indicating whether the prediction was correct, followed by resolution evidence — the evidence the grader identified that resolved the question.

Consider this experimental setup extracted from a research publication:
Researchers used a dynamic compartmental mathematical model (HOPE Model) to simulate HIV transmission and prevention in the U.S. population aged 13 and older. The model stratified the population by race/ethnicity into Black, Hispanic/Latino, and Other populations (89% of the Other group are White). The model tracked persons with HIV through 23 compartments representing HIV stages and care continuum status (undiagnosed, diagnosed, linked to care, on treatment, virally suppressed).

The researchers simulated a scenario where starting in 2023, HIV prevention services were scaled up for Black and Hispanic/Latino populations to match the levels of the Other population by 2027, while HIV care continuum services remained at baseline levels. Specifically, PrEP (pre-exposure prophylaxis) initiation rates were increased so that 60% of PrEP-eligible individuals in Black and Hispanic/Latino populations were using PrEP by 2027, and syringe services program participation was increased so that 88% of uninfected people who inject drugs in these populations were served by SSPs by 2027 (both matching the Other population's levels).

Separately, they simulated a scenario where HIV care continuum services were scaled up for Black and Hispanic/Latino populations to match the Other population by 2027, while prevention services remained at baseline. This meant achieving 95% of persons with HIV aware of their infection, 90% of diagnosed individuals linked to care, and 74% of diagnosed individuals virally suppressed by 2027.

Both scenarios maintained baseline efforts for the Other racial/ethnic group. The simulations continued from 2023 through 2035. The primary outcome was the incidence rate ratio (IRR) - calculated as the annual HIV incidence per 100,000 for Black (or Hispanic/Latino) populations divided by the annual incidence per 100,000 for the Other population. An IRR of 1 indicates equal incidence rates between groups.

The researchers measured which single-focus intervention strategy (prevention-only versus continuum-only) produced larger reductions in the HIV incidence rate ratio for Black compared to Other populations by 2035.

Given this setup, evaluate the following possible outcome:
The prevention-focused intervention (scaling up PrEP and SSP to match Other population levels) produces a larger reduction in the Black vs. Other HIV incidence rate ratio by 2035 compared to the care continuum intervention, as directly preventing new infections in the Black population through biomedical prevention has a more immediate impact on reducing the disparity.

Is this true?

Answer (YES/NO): NO